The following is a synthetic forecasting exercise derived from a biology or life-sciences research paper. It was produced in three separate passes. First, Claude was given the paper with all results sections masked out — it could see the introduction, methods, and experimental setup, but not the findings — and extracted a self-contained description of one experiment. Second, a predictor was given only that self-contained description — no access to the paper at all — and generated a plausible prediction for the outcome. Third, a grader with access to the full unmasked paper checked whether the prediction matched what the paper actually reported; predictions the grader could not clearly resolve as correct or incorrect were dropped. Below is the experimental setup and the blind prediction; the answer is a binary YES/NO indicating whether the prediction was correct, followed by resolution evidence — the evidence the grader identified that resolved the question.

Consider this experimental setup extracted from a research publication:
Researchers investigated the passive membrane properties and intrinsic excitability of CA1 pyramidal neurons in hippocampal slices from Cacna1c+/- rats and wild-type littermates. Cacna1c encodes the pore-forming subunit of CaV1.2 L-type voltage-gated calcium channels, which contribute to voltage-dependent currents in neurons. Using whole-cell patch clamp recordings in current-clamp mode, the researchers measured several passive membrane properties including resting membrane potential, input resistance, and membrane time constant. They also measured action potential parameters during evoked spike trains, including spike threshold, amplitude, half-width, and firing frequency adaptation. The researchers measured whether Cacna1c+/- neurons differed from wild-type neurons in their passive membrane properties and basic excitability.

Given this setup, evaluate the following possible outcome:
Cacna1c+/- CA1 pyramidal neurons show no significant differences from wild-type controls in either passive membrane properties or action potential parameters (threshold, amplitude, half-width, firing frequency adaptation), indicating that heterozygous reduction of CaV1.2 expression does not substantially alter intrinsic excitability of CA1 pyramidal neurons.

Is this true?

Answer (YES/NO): NO